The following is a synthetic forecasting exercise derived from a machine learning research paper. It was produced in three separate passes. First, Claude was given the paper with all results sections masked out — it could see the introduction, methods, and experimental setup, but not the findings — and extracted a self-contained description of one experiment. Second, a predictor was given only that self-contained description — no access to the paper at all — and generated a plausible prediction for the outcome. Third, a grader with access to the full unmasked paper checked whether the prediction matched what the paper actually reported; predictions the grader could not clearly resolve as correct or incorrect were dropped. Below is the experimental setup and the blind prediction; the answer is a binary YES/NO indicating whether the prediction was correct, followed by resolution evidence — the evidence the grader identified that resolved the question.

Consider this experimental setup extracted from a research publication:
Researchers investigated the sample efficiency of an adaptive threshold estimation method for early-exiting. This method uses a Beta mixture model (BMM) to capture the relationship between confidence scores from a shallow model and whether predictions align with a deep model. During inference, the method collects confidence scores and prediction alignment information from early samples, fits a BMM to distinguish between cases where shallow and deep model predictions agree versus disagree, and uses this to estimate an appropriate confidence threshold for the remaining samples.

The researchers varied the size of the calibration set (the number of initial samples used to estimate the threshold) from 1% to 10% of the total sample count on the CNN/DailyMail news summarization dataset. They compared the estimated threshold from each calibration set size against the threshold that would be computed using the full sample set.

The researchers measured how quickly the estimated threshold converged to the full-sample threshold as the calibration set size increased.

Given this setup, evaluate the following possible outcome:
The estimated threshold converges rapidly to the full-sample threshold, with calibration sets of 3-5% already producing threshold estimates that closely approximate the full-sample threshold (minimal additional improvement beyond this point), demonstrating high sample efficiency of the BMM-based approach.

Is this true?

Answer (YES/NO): YES